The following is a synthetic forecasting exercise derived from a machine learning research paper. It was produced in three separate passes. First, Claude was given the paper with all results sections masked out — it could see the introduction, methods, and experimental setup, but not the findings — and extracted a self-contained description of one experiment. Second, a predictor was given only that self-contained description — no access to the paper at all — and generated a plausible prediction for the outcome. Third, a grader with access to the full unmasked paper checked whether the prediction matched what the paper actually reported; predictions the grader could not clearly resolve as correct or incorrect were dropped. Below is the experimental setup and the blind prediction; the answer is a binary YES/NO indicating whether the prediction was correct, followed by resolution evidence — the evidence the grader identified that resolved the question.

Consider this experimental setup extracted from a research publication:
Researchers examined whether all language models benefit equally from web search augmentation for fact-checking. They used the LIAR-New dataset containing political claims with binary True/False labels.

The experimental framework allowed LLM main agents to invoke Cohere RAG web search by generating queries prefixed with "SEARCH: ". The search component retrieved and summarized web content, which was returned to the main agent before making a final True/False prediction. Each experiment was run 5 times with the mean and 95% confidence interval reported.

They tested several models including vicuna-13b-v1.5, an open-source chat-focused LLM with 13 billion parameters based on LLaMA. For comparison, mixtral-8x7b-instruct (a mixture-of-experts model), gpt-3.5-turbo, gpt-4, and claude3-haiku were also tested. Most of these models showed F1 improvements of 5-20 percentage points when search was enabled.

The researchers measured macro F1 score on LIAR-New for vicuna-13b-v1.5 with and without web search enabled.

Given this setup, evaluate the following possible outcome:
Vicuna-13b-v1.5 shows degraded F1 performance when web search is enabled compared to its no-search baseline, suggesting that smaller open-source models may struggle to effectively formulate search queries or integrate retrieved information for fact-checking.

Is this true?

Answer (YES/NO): YES